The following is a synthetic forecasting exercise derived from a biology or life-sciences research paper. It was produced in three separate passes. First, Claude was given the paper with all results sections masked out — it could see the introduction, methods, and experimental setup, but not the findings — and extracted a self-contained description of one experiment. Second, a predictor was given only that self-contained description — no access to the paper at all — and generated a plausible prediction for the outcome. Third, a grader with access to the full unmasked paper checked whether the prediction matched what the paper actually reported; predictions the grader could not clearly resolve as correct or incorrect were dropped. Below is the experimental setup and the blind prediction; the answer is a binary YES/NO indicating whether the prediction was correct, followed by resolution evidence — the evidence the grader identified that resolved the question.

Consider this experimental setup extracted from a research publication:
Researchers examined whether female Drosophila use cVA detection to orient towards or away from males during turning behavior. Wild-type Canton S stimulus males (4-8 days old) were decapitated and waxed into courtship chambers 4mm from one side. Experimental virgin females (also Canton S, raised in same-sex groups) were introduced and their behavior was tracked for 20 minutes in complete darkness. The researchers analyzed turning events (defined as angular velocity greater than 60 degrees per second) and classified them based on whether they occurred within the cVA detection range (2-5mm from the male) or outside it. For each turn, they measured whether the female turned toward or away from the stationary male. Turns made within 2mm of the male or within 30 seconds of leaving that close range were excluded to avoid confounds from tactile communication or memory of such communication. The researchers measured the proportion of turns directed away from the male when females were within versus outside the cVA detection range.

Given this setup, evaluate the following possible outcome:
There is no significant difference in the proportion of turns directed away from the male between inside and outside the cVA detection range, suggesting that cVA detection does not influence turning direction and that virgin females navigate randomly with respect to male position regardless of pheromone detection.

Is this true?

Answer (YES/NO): NO